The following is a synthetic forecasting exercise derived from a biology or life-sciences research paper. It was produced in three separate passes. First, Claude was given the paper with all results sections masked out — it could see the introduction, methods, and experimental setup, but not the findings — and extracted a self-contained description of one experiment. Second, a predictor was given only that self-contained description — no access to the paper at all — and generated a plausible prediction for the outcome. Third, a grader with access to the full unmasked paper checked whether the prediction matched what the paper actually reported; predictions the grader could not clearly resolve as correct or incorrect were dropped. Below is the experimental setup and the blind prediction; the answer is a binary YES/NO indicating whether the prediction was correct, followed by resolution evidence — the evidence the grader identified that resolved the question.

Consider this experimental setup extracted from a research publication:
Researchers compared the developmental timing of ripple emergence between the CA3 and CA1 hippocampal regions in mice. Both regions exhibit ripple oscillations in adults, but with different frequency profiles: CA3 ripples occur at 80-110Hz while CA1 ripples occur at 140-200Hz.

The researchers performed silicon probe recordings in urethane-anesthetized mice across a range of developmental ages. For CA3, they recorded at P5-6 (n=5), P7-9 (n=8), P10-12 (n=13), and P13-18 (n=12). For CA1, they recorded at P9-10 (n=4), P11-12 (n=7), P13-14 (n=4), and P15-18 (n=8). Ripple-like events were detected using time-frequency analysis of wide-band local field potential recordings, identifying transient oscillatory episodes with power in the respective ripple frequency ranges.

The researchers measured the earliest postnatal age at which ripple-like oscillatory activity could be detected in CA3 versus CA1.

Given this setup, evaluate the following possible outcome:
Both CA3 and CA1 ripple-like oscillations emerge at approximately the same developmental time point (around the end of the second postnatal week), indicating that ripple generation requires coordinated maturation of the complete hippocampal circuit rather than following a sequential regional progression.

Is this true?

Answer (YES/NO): NO